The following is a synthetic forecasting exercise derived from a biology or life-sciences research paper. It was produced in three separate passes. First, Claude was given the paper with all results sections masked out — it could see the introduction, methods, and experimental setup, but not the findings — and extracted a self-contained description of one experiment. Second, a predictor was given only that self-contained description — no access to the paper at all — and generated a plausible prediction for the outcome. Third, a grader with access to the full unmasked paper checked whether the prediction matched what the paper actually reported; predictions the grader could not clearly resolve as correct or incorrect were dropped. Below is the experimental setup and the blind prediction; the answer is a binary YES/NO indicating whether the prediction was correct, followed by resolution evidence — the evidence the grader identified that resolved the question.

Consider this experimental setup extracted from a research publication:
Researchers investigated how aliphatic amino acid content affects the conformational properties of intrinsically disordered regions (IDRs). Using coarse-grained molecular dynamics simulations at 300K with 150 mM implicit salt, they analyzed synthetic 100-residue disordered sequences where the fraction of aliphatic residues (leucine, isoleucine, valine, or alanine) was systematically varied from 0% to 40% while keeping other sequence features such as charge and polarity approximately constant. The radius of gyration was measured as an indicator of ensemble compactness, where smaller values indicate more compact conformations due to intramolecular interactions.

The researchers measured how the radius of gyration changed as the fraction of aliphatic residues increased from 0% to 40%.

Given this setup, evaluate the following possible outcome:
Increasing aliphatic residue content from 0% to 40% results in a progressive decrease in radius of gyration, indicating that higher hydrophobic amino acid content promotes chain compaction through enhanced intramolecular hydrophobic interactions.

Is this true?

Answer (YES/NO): NO